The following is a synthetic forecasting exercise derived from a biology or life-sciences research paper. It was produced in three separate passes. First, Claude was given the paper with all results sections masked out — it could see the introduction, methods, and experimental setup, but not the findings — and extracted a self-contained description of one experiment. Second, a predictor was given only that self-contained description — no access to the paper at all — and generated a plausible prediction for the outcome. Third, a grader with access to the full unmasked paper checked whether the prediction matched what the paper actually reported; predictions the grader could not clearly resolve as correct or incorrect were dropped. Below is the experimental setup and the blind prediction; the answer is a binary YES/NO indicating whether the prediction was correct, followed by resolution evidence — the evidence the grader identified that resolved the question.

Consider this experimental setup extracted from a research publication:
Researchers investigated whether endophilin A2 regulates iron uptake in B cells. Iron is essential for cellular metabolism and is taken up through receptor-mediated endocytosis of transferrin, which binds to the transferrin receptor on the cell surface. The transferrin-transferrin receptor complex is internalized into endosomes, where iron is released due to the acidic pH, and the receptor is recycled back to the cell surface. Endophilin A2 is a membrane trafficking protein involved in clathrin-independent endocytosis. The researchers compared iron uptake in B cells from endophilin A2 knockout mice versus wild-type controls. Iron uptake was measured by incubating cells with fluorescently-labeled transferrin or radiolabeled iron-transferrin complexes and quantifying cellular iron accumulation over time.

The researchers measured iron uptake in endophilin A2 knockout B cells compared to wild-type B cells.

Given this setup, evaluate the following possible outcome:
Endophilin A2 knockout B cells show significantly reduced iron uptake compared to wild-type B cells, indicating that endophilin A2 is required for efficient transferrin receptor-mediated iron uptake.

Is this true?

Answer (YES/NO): YES